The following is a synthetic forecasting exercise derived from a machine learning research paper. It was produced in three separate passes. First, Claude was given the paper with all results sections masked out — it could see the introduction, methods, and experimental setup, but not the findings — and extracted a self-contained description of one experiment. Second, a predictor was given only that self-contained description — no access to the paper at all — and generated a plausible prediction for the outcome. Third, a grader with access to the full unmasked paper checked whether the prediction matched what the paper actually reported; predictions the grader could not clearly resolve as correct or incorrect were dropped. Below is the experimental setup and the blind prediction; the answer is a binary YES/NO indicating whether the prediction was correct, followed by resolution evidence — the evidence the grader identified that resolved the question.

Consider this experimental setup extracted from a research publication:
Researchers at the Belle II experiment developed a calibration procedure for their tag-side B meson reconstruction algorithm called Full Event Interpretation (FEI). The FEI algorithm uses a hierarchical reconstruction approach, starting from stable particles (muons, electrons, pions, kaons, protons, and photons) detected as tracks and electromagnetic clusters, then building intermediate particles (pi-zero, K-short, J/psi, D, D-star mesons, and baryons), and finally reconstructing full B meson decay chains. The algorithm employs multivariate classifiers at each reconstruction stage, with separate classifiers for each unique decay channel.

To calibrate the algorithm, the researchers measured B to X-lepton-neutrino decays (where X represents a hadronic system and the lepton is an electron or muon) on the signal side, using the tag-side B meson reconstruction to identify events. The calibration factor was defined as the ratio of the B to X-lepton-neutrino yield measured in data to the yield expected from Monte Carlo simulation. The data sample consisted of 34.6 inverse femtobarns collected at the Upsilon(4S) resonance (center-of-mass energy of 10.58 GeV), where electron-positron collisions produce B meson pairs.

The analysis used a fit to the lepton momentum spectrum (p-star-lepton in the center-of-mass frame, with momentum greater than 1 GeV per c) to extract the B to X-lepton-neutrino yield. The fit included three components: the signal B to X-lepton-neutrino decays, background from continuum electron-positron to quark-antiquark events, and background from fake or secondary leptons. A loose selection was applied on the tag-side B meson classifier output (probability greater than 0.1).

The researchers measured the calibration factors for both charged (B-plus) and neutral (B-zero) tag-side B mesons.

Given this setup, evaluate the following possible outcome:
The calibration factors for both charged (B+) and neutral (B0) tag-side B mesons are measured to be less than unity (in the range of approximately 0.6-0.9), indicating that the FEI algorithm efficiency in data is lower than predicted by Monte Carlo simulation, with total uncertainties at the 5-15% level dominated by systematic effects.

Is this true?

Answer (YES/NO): NO